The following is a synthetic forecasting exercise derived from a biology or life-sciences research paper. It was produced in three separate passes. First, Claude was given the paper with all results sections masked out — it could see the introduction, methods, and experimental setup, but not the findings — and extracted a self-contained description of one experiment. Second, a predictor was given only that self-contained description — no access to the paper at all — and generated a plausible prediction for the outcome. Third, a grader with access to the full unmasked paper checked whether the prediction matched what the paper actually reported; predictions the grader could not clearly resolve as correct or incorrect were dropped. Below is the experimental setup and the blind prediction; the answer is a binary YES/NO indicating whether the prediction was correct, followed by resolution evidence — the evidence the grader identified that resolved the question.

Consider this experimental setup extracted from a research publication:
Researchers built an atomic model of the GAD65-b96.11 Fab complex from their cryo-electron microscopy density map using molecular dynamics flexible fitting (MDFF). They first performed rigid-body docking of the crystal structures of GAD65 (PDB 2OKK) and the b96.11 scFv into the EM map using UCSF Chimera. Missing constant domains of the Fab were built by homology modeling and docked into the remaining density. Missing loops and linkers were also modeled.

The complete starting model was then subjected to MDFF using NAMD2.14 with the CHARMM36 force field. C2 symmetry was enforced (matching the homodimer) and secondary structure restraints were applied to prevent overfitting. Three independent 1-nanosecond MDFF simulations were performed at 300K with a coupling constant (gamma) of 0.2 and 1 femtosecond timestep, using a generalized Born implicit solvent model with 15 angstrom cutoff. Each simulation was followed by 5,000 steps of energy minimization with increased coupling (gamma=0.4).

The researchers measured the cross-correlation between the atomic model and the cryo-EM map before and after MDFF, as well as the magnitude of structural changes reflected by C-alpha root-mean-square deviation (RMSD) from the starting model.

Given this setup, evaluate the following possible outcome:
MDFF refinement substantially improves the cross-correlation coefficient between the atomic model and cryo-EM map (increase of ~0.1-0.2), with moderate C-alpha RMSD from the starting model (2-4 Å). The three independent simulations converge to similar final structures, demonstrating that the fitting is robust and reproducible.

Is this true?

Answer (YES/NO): NO